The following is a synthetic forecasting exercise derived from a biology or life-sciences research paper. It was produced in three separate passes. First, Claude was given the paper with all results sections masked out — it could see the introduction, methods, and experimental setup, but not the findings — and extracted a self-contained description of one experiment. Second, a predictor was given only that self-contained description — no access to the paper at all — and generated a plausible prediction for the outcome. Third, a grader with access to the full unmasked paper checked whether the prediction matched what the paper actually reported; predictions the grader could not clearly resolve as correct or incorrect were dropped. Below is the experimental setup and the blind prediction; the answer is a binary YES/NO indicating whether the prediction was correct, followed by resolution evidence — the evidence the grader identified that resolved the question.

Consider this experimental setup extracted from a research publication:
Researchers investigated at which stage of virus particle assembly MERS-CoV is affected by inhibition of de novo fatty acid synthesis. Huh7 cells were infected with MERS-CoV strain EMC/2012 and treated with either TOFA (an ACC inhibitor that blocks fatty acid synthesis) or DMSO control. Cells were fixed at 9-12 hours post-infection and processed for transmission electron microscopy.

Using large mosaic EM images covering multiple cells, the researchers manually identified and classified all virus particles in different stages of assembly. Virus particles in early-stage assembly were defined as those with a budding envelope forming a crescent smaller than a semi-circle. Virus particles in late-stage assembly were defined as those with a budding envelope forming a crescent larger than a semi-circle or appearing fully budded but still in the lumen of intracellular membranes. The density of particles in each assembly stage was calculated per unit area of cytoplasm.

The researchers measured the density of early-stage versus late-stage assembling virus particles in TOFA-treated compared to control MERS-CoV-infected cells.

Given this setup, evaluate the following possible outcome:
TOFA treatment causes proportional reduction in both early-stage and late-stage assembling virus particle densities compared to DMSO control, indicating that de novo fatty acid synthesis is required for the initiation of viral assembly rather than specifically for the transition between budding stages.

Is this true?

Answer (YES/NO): NO